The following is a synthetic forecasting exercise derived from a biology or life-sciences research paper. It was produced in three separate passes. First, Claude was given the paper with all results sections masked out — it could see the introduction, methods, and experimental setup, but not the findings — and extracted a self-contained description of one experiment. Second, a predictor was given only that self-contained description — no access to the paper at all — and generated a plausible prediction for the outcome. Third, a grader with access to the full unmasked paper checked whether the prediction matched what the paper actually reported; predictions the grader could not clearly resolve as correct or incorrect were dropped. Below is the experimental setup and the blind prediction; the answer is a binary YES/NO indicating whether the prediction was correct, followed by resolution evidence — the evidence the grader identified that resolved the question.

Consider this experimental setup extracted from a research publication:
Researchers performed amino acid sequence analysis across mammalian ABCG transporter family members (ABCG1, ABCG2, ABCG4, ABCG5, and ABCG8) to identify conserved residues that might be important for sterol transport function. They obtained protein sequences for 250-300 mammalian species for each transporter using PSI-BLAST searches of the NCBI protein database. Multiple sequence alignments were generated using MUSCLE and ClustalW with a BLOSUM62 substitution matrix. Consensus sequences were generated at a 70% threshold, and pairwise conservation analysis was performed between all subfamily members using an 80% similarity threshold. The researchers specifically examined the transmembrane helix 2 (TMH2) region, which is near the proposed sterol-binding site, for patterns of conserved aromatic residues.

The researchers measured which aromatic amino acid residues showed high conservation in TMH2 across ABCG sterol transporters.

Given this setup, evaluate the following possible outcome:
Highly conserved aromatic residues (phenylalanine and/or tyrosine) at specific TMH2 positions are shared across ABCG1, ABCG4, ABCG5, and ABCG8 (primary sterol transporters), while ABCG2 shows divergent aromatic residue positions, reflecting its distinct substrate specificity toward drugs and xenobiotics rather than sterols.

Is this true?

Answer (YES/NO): NO